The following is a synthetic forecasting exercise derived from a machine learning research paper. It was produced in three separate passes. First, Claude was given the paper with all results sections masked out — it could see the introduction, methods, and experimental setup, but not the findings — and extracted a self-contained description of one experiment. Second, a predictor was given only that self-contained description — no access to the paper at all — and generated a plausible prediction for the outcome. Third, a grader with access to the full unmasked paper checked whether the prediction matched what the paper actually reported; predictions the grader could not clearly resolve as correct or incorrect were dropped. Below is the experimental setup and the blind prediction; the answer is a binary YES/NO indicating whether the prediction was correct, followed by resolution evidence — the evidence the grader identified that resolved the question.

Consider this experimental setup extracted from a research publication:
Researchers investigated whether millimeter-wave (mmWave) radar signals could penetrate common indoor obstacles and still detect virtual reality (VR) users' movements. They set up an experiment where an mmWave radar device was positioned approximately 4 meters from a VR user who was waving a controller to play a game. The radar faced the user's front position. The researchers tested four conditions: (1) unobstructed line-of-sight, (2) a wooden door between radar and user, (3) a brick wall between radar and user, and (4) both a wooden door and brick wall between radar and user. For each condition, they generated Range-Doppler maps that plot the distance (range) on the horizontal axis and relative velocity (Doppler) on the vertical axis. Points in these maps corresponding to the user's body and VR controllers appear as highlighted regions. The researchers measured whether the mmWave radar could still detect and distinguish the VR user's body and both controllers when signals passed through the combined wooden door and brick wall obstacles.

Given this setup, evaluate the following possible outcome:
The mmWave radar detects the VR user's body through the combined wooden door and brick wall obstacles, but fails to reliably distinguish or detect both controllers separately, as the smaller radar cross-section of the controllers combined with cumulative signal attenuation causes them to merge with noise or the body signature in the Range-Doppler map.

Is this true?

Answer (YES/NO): NO